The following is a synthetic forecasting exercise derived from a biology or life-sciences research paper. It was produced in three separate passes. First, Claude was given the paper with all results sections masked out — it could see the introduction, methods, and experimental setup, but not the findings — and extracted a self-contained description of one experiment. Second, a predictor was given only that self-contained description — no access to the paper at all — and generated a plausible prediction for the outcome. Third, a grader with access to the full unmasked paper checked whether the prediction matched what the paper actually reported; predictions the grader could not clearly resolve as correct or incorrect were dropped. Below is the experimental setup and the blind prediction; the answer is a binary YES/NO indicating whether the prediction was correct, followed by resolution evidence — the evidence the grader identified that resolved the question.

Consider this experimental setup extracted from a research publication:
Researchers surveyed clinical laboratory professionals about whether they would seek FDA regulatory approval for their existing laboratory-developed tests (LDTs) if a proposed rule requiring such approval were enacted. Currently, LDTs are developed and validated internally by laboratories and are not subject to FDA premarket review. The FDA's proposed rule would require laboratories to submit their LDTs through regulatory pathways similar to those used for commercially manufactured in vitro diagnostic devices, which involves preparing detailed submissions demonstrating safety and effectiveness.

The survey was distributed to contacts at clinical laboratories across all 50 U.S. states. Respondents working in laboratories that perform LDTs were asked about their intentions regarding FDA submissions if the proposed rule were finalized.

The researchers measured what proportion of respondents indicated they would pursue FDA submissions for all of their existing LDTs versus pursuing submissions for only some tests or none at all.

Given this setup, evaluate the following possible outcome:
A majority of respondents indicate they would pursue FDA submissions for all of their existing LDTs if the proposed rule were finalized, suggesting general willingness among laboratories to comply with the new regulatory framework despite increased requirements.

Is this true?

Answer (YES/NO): NO